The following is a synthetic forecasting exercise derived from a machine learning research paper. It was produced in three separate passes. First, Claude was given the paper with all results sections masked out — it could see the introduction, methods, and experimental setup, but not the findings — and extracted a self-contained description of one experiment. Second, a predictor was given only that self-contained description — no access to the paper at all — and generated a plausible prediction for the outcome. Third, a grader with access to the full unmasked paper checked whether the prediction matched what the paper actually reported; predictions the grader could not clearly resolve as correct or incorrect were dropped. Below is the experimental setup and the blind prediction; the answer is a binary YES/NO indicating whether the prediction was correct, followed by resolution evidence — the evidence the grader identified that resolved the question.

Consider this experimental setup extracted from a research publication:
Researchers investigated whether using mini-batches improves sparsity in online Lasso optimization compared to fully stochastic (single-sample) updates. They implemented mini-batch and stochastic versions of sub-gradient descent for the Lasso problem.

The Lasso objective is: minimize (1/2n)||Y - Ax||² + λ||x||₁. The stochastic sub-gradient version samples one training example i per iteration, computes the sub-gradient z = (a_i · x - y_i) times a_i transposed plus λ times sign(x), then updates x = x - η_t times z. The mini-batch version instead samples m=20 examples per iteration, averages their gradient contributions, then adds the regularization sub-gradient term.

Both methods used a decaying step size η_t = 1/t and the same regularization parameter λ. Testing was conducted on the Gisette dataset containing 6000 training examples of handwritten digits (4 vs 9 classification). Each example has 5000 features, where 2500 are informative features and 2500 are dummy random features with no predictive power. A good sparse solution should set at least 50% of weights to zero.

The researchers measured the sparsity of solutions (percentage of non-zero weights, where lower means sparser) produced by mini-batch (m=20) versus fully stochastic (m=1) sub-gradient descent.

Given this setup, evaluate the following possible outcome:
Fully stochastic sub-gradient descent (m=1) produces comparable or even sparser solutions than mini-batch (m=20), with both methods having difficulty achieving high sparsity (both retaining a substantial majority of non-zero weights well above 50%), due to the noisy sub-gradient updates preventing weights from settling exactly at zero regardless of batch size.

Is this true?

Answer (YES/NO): YES